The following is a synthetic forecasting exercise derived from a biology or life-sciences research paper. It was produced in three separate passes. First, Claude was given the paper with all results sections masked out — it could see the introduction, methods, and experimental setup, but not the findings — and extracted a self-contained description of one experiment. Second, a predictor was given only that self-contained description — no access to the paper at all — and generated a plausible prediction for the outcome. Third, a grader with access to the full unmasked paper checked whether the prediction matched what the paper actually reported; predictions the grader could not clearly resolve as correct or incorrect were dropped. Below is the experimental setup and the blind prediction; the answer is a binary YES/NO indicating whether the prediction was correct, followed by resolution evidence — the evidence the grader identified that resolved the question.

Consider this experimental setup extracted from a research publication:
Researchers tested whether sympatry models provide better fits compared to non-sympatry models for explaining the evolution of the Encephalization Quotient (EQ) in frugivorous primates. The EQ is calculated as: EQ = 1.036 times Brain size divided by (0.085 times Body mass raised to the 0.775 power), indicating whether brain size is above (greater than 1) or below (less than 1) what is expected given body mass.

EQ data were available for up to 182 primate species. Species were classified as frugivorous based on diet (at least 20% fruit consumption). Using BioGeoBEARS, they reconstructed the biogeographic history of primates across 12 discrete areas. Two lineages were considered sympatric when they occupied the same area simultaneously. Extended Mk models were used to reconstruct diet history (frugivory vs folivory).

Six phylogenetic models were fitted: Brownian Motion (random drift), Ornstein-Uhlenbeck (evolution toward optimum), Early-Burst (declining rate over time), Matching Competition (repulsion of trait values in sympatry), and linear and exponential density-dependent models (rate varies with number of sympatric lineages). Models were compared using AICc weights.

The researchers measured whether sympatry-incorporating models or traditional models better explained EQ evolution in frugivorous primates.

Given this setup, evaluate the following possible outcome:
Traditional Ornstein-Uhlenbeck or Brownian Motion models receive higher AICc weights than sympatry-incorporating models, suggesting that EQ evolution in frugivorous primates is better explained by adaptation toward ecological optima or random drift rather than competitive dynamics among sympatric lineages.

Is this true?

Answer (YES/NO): YES